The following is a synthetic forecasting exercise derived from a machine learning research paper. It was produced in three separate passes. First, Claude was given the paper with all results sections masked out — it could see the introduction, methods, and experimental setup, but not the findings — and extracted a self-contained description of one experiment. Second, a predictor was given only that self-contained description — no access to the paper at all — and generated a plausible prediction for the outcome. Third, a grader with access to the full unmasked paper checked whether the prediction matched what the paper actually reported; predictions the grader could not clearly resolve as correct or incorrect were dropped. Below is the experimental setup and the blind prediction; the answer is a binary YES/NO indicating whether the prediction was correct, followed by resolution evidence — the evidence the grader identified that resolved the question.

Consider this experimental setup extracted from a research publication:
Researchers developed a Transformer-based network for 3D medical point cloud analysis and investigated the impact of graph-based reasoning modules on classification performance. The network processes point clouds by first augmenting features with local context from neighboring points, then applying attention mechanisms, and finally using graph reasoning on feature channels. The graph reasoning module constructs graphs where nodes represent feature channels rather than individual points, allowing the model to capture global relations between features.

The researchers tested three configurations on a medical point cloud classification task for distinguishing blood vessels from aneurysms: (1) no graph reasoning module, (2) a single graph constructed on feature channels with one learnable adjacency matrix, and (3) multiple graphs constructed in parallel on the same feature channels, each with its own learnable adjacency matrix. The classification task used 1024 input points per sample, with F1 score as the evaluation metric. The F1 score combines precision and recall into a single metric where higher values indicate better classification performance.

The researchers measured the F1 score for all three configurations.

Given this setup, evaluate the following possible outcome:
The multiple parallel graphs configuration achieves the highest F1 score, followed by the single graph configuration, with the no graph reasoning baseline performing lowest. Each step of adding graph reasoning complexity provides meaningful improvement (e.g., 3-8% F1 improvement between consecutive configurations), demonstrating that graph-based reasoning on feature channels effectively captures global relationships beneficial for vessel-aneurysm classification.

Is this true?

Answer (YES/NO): NO